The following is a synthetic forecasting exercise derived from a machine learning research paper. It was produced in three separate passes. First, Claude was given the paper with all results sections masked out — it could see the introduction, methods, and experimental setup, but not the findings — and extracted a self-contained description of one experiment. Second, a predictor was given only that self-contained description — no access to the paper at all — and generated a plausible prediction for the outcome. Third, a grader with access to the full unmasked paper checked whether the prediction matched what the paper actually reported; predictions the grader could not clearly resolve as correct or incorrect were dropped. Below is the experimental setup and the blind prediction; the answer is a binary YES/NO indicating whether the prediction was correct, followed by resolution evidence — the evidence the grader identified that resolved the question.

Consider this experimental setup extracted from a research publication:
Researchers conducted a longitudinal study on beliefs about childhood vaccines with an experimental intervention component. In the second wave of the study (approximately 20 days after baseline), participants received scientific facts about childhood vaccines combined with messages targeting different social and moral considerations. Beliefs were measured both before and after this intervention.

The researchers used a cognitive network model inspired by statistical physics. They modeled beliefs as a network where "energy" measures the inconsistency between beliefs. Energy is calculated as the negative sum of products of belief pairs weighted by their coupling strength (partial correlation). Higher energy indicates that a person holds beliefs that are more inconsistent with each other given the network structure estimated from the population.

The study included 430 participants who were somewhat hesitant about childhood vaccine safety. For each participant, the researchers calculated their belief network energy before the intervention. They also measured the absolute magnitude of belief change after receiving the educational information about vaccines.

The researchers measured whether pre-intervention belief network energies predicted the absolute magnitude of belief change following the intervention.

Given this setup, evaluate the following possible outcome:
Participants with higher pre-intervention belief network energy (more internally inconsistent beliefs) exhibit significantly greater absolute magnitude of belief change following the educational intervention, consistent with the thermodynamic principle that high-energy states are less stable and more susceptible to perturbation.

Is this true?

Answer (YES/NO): YES